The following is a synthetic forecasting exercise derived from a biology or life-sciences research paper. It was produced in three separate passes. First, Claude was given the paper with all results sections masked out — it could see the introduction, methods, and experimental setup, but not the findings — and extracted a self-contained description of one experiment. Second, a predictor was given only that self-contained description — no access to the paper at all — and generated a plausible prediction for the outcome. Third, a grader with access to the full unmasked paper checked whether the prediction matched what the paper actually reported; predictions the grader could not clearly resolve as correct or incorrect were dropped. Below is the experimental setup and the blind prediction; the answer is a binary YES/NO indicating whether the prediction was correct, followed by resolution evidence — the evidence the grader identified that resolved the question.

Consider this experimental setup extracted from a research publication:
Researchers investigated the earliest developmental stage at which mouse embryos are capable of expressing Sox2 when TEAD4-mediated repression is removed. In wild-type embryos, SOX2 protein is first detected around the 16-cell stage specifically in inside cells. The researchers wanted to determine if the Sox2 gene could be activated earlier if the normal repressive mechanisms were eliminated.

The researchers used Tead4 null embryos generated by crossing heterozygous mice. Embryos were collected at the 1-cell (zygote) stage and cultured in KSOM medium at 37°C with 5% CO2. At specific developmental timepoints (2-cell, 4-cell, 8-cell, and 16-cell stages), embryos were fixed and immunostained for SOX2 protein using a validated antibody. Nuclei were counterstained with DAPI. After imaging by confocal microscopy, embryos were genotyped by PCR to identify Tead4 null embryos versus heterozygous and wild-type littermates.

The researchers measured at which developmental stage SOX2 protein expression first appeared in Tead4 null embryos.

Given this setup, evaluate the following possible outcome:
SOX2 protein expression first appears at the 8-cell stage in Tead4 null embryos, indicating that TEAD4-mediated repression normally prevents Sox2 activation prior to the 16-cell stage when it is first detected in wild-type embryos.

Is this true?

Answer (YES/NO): YES